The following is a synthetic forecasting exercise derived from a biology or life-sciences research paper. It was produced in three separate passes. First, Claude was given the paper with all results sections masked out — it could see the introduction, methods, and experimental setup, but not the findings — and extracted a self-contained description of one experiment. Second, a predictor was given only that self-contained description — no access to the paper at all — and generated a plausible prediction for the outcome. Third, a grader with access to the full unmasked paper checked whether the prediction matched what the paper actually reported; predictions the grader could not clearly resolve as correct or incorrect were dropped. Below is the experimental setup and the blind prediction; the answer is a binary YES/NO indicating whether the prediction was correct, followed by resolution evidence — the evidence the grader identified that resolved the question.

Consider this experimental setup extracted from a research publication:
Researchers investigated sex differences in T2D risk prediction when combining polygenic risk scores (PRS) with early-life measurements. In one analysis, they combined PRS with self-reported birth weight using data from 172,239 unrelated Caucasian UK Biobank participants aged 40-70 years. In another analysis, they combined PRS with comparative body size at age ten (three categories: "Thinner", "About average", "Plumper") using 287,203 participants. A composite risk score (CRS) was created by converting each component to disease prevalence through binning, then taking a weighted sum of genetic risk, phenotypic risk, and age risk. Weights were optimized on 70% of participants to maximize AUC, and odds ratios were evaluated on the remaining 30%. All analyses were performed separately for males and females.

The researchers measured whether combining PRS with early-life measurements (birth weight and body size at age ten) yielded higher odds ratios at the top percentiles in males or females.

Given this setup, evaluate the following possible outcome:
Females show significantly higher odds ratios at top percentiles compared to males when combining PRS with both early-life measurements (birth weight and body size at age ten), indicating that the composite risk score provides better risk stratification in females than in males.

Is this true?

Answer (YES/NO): NO